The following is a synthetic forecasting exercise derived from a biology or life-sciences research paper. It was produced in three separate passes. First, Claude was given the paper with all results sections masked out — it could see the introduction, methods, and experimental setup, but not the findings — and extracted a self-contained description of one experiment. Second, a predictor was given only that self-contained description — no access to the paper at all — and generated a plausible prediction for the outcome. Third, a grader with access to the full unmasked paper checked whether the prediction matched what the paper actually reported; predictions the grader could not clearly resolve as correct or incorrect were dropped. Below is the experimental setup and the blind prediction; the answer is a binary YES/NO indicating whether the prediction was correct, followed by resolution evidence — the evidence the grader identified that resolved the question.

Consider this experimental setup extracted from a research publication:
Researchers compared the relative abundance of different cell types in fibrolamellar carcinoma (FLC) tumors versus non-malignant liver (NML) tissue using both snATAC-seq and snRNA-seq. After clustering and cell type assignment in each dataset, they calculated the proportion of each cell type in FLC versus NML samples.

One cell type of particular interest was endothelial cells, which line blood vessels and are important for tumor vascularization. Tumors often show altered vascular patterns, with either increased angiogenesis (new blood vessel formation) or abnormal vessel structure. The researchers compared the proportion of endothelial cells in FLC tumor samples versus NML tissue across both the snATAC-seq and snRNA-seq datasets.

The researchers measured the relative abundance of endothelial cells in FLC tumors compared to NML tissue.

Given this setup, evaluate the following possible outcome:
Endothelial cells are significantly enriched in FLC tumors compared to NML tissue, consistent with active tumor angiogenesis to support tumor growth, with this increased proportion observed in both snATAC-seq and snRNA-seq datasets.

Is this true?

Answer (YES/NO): YES